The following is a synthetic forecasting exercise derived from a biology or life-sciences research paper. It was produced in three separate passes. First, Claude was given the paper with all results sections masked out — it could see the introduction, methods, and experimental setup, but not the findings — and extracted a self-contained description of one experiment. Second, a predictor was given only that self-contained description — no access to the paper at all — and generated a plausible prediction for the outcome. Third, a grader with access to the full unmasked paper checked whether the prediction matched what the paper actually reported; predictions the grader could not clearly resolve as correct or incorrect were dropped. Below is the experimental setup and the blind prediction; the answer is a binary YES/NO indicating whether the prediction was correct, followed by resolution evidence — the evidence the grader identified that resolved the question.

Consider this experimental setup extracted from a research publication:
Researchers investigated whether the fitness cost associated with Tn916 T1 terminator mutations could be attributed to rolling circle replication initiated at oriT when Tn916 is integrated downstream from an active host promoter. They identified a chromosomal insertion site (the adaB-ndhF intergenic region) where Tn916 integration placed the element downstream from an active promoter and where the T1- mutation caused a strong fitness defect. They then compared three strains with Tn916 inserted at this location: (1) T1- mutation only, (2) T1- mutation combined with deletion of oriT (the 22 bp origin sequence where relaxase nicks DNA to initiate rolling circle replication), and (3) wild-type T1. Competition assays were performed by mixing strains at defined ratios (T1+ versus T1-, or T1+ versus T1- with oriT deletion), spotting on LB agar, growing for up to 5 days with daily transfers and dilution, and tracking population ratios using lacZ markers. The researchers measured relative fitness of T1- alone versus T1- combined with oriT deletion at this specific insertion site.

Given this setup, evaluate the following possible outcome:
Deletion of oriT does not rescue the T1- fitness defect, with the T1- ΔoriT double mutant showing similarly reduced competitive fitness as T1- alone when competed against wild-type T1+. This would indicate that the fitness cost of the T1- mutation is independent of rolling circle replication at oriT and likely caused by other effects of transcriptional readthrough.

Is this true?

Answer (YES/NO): NO